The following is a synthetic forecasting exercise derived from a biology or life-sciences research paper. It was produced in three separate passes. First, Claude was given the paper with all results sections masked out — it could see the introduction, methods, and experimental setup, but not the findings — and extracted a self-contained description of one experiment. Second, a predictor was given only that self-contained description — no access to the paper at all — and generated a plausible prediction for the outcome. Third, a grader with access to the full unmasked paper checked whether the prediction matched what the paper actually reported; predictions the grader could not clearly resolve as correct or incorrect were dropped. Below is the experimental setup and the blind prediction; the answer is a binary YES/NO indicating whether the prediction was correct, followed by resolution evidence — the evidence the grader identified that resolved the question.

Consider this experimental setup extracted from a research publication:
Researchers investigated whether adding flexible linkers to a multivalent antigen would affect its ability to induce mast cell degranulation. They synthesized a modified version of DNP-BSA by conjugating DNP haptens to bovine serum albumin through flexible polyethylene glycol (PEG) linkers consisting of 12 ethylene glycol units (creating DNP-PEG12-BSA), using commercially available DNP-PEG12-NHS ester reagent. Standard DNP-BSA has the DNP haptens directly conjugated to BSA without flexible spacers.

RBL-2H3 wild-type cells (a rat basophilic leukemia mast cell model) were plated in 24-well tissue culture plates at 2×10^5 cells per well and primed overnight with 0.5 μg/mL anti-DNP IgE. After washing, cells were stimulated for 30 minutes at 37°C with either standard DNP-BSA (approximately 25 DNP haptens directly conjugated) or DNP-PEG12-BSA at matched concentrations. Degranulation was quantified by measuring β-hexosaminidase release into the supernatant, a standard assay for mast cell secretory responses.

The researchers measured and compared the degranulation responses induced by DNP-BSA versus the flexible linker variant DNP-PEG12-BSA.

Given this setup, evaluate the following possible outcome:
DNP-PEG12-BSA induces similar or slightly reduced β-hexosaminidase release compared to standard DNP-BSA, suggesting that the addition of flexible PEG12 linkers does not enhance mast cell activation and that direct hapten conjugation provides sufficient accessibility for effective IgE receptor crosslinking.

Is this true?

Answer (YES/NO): YES